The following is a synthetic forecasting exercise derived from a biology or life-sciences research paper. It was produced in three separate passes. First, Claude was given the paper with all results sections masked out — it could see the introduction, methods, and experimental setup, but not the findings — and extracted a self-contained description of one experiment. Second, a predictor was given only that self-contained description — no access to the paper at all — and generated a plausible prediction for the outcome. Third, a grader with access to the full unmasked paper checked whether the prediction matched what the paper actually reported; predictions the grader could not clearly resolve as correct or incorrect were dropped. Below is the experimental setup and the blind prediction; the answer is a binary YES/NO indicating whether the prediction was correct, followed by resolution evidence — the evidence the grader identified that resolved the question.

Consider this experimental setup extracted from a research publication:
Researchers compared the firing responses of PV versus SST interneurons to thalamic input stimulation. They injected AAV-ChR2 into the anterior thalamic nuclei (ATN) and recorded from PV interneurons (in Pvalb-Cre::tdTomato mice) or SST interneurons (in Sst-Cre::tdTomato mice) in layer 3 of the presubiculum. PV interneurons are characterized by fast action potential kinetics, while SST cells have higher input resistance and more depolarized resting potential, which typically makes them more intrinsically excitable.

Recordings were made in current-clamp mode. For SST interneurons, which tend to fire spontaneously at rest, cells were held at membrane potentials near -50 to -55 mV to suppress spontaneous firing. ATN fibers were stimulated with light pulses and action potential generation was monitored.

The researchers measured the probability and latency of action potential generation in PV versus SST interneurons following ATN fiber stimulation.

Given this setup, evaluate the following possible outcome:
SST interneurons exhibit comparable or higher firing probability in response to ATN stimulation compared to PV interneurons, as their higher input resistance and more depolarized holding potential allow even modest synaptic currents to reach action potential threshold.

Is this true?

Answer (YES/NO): NO